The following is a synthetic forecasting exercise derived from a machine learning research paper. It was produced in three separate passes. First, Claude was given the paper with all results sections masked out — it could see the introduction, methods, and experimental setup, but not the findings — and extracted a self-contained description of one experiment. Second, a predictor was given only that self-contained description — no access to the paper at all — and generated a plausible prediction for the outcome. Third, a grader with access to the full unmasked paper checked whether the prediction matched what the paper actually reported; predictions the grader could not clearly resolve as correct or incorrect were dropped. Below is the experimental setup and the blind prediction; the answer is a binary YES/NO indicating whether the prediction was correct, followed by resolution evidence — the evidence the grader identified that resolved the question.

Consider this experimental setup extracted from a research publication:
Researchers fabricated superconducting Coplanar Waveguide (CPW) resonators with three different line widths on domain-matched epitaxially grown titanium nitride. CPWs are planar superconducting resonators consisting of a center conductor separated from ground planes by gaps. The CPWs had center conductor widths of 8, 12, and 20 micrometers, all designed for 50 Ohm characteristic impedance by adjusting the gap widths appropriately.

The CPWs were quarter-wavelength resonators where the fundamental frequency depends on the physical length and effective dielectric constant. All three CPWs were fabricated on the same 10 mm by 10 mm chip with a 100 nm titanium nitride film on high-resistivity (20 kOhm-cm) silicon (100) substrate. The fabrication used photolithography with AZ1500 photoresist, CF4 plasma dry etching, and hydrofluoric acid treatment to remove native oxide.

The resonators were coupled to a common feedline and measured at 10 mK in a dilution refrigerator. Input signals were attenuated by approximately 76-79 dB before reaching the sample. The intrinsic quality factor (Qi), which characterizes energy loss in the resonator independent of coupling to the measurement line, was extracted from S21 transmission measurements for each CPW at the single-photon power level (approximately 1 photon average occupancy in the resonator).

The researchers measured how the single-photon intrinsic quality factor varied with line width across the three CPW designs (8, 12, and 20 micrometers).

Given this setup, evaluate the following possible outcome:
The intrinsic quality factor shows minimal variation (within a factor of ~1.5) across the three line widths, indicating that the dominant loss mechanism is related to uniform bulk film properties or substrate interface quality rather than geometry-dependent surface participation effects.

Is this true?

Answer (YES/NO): NO